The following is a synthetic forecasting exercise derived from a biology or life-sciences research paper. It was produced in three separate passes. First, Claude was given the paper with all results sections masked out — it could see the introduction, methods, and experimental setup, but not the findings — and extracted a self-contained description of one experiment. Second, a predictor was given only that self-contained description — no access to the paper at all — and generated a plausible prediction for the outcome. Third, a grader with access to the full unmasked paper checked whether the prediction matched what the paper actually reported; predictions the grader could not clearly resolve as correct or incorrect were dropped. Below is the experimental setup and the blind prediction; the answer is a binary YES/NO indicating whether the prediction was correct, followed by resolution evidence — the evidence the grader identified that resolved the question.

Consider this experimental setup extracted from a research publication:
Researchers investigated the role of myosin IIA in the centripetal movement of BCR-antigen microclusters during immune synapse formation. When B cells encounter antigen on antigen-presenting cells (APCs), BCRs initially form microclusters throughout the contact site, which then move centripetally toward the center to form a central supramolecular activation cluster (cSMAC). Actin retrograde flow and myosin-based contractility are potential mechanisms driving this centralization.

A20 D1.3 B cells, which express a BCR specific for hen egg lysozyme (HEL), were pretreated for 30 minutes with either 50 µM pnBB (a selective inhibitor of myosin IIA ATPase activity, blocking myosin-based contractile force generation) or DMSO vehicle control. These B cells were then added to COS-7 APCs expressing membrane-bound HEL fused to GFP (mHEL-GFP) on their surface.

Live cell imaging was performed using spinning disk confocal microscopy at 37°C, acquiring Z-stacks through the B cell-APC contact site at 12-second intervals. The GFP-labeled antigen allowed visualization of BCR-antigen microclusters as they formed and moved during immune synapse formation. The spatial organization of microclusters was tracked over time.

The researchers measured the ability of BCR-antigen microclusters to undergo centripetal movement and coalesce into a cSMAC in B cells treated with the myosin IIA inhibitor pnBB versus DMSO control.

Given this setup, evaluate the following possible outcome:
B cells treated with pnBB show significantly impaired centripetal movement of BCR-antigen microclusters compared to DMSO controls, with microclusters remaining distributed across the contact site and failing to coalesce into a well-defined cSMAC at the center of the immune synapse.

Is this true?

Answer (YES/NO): NO